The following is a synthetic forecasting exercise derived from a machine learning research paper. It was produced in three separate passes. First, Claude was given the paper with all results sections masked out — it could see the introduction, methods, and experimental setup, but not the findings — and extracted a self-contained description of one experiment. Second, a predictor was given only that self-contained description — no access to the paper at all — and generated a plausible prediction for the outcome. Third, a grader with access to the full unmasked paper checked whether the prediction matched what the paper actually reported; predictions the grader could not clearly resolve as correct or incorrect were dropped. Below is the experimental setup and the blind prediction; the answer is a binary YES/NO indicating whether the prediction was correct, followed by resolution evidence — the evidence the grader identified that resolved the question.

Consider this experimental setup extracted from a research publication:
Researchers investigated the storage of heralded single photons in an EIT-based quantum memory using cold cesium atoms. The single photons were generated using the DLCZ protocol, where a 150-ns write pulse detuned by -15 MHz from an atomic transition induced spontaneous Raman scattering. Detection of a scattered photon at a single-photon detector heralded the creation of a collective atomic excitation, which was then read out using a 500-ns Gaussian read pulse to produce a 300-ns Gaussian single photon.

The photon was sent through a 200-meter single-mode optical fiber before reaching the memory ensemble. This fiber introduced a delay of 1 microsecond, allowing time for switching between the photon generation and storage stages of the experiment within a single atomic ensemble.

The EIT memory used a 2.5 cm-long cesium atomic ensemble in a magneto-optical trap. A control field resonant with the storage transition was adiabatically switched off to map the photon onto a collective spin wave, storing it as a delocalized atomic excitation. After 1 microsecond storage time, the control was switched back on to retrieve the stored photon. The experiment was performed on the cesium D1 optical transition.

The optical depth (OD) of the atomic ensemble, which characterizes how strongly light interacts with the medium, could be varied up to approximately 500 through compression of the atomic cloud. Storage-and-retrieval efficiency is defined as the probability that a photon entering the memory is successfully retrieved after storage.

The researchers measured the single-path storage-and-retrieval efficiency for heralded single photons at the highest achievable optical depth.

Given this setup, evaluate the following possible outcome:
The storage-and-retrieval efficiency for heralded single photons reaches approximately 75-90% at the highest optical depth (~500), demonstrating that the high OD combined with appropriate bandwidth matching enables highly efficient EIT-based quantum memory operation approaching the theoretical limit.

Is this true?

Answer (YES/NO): YES